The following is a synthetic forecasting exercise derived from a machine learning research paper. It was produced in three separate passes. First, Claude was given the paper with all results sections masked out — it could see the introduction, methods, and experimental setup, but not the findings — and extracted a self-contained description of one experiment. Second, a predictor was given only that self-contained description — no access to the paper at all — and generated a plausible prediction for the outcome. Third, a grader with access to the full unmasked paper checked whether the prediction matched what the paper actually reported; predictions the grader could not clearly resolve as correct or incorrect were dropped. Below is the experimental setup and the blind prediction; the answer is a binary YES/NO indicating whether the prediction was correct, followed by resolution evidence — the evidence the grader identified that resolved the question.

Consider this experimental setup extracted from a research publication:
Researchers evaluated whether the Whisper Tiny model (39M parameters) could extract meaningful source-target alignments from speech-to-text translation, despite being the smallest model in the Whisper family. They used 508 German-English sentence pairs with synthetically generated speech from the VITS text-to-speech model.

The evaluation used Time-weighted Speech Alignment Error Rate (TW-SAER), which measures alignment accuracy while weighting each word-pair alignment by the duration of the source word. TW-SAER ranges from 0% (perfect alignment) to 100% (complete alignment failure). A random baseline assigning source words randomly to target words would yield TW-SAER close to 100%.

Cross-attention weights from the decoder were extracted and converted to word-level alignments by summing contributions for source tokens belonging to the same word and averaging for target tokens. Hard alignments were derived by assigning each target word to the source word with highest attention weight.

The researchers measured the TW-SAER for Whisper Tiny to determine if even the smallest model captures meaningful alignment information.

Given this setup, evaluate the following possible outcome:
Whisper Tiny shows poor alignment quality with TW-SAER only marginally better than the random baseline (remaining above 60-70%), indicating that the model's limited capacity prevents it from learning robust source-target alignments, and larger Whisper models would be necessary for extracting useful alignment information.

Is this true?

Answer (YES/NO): NO